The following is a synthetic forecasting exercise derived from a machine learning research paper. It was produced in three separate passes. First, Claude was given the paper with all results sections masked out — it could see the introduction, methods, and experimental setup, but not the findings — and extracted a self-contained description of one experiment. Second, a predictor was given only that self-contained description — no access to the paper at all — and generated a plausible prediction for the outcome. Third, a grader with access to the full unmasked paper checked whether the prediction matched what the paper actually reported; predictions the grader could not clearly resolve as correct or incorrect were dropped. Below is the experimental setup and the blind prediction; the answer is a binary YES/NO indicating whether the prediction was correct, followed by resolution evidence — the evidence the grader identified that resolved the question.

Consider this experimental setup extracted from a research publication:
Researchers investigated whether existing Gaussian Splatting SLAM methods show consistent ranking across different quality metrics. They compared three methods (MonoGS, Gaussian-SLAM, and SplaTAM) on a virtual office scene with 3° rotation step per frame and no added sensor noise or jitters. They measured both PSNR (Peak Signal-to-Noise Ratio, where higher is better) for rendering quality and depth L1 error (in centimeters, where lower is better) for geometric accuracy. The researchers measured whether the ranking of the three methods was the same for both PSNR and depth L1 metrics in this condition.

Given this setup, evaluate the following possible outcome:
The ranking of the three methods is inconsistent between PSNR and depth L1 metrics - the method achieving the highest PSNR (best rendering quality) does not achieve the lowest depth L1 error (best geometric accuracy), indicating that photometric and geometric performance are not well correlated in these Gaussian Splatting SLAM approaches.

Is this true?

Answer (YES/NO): YES